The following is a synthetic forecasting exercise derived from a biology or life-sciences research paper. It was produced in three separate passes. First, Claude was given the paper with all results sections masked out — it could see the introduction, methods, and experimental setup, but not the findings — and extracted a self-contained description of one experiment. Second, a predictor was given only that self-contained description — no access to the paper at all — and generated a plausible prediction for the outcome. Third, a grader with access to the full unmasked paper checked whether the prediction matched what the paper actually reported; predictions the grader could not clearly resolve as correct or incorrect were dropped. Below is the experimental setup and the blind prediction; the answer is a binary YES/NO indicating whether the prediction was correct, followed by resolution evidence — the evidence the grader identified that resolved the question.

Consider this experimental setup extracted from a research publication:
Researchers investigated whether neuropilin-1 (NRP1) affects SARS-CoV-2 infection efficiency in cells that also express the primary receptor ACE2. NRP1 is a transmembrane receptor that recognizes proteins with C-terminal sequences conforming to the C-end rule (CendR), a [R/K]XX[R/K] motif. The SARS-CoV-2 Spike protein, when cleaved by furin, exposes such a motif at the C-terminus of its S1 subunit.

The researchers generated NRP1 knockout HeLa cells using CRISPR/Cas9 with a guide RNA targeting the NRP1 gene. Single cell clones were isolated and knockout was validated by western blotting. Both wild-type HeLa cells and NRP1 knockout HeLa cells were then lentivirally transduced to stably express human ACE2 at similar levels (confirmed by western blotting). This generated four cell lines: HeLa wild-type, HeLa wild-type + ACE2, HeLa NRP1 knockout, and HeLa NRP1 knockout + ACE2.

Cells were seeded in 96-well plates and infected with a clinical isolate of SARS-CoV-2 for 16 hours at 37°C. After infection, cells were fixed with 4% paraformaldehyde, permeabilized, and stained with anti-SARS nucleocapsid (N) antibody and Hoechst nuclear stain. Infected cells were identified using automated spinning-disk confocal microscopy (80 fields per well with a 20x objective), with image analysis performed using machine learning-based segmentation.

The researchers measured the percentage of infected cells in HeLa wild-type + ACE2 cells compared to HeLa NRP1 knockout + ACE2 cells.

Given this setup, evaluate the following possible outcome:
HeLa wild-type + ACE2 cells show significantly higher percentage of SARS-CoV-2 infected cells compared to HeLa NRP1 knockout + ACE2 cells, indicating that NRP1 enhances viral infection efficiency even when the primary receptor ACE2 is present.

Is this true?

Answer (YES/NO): YES